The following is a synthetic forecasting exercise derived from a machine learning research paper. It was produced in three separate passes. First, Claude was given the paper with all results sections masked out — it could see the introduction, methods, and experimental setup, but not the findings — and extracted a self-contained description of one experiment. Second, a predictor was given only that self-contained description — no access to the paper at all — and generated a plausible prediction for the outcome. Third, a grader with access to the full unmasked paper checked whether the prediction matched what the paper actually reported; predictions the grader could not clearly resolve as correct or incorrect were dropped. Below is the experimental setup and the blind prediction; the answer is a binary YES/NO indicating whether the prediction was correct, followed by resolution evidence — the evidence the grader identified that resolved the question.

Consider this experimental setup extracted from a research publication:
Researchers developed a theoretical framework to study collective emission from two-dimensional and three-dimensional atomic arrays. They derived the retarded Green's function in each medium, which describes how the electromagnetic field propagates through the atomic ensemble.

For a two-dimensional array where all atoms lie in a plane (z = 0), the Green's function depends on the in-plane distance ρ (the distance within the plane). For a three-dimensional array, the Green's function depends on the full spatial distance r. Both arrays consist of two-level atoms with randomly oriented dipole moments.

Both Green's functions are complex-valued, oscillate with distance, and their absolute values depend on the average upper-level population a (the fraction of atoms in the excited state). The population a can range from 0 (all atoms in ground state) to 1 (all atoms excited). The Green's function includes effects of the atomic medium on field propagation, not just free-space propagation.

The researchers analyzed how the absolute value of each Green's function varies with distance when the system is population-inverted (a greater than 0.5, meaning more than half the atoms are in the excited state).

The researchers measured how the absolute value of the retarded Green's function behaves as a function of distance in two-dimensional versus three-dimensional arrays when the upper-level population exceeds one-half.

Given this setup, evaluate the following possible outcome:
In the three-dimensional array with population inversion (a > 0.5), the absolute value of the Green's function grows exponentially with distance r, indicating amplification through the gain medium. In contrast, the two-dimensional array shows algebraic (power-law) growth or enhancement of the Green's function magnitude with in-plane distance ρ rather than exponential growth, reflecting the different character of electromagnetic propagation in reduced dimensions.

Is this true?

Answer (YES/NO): NO